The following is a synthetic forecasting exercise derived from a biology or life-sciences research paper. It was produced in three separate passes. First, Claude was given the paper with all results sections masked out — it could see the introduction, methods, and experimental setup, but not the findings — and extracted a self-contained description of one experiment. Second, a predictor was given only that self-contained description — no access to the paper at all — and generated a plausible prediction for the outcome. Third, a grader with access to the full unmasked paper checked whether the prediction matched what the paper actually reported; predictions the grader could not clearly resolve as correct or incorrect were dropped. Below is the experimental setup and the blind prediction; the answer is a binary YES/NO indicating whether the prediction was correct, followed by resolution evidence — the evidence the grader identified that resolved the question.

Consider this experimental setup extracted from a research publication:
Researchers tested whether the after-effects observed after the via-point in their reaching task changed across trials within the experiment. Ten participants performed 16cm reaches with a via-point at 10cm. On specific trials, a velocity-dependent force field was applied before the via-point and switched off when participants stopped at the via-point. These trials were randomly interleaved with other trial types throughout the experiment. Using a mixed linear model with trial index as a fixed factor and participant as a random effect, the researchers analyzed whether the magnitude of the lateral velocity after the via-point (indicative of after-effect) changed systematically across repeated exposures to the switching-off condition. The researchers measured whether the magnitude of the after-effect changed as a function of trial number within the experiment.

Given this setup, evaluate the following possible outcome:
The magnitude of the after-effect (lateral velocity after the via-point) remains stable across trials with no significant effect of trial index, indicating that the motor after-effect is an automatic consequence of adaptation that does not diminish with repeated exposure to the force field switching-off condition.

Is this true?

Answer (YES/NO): NO